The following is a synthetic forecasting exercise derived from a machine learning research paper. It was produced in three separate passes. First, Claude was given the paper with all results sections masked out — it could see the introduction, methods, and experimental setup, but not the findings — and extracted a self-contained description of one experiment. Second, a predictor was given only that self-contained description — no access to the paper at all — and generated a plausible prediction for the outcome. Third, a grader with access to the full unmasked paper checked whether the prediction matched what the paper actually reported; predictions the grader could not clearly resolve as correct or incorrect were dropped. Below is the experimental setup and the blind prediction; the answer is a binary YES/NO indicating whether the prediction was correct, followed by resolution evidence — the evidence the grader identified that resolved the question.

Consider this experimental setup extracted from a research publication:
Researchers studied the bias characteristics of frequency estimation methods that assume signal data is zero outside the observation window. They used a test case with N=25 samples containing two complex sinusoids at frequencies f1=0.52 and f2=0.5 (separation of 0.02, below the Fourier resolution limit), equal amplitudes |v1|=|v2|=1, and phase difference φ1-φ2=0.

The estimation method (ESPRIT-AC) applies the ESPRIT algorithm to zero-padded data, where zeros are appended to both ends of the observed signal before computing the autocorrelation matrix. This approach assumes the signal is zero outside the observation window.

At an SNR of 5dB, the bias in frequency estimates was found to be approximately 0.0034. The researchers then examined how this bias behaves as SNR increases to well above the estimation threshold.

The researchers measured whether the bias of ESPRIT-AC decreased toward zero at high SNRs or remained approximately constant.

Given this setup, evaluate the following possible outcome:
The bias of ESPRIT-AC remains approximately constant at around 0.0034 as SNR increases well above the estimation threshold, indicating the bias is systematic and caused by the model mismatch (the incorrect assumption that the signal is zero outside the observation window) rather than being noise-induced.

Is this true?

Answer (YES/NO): YES